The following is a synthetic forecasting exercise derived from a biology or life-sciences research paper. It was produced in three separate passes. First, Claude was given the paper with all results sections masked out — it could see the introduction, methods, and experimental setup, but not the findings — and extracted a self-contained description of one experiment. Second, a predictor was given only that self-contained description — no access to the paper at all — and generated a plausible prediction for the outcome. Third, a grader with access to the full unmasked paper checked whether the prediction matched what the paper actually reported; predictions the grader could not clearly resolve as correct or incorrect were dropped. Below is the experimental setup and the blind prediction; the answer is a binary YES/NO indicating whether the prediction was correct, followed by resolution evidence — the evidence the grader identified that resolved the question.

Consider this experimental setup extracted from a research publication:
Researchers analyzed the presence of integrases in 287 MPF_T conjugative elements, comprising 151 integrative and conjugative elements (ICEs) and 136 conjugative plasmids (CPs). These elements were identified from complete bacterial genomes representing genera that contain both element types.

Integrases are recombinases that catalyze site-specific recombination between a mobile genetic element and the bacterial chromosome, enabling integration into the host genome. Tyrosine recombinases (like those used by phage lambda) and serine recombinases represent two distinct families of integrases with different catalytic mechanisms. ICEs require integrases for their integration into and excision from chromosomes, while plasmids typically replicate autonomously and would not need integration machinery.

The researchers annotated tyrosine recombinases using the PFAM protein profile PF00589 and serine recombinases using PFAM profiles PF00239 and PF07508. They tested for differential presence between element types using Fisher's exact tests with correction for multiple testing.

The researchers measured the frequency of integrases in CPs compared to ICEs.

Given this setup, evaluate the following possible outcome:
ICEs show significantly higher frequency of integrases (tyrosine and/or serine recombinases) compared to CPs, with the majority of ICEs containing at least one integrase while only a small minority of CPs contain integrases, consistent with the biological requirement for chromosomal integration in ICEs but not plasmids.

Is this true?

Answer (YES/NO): NO